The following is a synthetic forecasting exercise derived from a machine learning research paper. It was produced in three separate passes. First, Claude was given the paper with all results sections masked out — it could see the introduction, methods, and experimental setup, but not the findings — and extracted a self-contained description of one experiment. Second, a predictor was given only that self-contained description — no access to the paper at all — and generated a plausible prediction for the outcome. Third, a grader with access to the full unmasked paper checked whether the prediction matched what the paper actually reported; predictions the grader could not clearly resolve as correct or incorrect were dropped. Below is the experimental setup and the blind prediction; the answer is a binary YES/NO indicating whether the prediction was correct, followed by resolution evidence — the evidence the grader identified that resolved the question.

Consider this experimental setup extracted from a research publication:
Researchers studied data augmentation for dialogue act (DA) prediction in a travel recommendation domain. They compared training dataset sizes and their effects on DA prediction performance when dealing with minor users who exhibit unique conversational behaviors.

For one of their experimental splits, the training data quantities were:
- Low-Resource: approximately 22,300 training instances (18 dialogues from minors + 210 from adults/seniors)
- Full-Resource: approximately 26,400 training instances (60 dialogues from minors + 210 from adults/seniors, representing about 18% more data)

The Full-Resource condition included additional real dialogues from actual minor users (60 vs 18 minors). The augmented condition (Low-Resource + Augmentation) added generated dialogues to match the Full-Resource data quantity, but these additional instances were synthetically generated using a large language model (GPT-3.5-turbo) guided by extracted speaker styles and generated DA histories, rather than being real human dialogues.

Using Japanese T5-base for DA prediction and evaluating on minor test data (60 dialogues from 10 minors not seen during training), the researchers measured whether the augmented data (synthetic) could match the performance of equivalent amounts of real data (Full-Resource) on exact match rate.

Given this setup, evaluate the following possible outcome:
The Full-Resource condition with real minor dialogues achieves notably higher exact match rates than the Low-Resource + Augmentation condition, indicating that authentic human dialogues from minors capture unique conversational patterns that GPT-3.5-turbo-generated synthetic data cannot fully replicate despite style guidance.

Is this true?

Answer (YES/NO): NO